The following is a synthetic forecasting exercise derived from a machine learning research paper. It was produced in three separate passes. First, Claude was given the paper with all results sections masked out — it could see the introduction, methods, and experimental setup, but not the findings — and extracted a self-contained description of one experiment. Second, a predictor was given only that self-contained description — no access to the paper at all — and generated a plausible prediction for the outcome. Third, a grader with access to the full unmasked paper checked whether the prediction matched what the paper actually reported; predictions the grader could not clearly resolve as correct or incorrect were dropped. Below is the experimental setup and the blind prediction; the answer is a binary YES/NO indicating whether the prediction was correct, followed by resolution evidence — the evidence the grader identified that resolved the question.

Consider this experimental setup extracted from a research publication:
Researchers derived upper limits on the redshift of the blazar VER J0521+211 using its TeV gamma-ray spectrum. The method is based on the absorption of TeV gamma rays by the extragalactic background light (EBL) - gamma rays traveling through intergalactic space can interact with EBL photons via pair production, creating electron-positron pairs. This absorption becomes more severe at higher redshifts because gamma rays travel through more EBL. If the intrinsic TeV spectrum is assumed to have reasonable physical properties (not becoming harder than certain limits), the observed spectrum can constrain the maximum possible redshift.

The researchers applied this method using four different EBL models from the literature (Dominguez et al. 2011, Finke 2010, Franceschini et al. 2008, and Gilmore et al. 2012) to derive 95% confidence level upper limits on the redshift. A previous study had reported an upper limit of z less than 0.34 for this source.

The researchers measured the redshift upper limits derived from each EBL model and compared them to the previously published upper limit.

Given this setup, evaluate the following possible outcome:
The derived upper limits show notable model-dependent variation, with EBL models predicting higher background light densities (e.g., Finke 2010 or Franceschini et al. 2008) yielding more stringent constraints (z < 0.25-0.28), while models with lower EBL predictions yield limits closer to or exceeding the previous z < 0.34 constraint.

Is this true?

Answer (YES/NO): NO